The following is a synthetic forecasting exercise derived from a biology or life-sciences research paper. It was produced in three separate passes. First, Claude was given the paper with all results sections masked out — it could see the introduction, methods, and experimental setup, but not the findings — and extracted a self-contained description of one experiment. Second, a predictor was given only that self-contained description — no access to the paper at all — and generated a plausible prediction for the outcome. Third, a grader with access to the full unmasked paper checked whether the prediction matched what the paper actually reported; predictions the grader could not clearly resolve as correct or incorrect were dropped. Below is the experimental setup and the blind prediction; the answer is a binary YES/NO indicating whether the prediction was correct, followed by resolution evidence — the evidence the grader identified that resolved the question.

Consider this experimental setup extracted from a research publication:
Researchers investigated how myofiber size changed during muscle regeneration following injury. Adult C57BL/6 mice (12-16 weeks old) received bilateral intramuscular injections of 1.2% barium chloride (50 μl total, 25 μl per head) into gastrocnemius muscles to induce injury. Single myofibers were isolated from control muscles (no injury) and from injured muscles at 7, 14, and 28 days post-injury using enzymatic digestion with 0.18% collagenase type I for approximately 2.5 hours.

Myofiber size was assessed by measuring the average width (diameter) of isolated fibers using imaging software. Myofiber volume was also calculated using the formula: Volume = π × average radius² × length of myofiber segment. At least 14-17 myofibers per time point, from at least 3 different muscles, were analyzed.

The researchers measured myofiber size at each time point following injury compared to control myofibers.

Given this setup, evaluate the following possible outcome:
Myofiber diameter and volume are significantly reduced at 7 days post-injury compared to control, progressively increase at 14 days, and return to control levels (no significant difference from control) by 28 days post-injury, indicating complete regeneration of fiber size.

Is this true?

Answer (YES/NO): NO